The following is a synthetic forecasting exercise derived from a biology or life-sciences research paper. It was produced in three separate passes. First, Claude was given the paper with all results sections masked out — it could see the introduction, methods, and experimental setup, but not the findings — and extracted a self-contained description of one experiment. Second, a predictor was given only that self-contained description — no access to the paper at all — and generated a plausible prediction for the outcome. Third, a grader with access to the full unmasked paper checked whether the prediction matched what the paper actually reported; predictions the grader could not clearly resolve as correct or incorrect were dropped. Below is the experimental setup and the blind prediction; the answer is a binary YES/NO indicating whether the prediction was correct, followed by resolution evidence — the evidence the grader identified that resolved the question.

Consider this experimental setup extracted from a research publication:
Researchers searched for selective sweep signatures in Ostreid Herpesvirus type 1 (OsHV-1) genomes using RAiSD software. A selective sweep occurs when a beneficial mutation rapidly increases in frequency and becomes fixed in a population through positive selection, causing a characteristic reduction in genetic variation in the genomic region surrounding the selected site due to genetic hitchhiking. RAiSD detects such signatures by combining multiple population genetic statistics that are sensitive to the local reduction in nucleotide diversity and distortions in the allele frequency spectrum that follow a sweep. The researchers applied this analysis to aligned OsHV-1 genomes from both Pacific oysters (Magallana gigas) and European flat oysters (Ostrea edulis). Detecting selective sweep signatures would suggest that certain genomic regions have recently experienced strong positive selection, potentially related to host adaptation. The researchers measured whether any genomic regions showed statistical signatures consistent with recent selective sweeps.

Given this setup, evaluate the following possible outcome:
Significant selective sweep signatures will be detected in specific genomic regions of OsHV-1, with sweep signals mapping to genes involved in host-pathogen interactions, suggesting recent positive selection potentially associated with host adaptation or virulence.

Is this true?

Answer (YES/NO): YES